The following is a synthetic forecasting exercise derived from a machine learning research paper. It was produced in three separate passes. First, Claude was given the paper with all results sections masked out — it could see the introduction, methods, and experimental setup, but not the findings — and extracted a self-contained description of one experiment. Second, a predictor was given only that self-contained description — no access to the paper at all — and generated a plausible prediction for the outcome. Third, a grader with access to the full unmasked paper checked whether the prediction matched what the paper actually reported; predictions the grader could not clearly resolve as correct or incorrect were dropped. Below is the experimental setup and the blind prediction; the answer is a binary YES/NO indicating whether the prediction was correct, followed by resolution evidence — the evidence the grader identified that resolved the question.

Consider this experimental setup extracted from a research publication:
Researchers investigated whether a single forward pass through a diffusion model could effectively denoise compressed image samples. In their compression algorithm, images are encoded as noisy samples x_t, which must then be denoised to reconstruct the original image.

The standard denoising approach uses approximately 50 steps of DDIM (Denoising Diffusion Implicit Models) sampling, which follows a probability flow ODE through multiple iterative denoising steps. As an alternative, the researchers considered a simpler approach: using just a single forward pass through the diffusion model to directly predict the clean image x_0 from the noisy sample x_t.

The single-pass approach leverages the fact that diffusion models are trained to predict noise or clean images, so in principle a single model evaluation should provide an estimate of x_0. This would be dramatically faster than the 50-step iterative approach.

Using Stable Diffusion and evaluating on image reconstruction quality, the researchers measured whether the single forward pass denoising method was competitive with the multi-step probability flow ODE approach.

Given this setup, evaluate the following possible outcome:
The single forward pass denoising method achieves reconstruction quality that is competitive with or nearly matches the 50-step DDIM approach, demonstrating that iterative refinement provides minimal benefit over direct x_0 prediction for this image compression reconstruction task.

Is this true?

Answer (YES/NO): NO